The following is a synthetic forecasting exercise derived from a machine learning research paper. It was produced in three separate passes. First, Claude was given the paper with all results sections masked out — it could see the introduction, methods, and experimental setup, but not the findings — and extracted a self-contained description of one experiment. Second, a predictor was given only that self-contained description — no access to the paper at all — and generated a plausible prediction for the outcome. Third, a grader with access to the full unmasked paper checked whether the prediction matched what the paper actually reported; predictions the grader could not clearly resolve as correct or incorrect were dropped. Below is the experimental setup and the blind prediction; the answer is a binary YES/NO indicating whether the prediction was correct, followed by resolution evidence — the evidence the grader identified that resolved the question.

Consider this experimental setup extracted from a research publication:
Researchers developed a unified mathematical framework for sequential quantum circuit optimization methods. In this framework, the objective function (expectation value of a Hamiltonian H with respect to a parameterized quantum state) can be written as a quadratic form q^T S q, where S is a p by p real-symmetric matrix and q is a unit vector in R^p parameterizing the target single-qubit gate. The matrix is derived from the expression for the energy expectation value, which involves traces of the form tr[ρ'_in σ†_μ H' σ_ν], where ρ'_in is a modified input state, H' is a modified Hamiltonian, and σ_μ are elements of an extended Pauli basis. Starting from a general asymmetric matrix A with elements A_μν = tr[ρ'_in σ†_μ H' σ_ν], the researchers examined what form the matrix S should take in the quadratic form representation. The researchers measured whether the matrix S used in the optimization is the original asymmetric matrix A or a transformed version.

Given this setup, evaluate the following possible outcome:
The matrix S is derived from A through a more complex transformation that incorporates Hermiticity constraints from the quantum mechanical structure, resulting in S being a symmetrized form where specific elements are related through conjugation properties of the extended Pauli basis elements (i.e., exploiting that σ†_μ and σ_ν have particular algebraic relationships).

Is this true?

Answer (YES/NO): NO